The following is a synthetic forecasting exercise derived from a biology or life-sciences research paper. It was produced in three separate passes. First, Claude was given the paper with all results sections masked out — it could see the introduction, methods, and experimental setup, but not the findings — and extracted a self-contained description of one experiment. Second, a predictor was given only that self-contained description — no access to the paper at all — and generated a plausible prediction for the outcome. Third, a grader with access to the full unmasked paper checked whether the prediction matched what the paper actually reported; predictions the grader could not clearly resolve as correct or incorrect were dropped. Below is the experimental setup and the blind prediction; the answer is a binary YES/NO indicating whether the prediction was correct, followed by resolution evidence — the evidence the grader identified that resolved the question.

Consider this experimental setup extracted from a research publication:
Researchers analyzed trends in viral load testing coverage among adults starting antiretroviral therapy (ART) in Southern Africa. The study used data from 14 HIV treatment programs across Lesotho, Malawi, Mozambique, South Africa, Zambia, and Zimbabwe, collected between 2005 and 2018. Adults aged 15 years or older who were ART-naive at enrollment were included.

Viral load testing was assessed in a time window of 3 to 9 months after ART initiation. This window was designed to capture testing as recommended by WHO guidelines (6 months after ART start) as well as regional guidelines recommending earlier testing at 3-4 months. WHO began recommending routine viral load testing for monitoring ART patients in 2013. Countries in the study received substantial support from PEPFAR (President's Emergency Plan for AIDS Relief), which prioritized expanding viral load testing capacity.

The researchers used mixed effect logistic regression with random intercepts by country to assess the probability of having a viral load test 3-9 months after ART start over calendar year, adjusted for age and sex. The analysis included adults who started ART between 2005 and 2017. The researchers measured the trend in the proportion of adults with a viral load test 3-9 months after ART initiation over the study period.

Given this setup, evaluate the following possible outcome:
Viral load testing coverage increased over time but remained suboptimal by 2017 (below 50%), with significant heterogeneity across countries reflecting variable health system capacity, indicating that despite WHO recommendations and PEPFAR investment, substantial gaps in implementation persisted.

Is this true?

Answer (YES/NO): YES